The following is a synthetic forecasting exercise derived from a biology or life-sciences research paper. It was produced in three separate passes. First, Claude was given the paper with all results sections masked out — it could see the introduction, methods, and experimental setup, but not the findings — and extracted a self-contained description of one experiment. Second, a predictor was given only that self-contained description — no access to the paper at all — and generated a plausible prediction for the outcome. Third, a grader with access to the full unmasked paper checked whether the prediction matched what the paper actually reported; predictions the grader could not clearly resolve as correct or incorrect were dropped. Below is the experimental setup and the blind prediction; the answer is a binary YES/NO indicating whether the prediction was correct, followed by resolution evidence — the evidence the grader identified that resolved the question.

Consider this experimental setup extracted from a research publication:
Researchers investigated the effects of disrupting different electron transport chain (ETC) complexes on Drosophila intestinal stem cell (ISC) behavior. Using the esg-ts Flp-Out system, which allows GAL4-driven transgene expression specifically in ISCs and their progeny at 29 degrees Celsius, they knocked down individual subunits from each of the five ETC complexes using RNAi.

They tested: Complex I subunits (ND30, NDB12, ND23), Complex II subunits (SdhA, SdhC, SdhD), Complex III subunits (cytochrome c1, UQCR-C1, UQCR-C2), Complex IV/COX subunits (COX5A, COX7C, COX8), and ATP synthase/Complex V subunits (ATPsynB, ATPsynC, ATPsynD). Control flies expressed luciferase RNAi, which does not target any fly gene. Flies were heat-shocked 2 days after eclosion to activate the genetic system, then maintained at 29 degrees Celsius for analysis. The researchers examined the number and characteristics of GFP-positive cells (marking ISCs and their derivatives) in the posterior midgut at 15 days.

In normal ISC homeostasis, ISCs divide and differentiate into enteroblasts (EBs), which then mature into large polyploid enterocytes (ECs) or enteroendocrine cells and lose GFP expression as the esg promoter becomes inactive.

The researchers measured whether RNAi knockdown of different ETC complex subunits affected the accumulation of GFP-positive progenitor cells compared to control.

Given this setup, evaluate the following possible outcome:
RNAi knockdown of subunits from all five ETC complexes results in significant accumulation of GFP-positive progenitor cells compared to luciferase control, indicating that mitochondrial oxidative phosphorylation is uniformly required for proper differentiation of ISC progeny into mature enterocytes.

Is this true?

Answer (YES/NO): NO